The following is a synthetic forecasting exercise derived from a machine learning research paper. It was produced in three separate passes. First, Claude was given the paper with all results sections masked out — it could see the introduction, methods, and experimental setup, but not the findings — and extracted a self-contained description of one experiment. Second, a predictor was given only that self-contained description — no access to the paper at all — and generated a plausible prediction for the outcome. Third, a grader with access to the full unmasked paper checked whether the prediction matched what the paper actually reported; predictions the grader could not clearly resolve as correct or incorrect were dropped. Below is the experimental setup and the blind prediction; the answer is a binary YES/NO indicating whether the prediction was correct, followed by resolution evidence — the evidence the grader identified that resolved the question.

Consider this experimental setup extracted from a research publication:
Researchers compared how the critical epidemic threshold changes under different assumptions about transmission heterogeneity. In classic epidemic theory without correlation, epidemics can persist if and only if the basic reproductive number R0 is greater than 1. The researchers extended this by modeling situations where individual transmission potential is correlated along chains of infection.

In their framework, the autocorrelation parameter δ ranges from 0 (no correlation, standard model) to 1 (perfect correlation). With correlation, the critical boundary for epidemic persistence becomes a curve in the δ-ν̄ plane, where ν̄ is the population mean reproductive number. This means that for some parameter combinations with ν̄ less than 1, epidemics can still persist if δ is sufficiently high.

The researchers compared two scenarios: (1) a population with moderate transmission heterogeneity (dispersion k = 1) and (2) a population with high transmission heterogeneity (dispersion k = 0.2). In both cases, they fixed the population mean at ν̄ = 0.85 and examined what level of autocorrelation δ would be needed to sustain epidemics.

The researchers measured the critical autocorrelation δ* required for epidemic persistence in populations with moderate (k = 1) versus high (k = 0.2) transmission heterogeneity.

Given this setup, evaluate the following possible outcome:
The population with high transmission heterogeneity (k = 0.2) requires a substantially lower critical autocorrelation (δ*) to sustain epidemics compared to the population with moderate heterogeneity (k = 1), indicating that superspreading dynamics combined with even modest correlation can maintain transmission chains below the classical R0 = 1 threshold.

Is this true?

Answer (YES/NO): YES